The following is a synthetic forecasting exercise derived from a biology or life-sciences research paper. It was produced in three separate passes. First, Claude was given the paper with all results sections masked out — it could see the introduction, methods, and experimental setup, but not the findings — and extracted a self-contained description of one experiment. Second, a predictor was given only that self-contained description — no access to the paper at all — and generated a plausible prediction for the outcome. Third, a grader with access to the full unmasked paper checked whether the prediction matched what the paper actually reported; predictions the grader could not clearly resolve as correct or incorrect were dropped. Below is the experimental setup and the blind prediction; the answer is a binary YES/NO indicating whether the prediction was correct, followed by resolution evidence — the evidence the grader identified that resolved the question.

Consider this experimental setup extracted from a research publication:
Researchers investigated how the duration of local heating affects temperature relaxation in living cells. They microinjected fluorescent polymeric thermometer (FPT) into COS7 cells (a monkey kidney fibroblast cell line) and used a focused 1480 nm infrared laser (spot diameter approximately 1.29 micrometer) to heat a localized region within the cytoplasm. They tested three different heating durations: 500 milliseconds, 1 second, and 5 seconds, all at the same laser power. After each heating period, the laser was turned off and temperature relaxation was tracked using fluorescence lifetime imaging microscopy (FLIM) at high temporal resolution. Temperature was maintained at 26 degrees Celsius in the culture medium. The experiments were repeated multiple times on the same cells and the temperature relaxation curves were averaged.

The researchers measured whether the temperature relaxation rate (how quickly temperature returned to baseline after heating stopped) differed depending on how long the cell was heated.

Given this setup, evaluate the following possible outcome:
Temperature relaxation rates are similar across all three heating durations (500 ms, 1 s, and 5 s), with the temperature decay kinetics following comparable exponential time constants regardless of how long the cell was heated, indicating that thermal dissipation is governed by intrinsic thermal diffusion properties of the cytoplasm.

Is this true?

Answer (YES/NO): NO